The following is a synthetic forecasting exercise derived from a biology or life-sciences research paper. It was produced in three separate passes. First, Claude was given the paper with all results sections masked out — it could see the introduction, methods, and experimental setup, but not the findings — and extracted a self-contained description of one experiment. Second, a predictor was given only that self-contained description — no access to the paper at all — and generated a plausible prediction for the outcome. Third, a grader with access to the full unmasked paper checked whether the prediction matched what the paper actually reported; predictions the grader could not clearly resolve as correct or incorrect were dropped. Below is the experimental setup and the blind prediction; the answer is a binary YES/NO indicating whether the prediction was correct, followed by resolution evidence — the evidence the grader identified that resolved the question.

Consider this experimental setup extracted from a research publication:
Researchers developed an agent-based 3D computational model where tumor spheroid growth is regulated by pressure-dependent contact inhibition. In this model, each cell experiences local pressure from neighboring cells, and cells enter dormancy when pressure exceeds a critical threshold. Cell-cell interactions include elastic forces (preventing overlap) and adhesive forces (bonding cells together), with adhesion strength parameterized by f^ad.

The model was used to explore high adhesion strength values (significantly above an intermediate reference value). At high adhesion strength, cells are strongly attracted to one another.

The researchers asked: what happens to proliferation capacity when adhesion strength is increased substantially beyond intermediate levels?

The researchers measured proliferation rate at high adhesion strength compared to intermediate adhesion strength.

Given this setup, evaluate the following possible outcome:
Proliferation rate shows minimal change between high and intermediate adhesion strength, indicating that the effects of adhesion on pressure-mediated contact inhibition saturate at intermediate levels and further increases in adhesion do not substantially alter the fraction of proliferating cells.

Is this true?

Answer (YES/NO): NO